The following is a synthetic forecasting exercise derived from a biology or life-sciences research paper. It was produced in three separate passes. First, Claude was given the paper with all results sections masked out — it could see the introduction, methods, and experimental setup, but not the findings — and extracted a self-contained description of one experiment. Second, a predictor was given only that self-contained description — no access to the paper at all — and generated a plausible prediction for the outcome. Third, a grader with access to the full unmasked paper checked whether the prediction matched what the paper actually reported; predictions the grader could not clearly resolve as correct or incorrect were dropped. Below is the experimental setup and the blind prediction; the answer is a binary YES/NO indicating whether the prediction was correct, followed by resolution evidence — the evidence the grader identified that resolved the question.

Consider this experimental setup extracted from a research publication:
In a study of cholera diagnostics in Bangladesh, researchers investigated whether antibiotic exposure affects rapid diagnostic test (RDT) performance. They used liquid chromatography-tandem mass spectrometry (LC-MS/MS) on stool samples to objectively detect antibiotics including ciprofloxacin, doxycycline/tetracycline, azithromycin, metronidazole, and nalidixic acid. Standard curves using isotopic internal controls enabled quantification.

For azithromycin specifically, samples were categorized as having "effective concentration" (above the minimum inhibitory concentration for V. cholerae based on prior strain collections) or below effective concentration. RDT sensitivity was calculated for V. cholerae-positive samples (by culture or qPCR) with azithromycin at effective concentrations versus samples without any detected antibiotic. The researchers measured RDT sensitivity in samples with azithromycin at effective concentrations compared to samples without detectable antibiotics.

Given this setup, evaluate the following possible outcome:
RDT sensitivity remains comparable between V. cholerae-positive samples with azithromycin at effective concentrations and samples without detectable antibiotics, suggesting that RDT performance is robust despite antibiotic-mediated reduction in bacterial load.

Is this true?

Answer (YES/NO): NO